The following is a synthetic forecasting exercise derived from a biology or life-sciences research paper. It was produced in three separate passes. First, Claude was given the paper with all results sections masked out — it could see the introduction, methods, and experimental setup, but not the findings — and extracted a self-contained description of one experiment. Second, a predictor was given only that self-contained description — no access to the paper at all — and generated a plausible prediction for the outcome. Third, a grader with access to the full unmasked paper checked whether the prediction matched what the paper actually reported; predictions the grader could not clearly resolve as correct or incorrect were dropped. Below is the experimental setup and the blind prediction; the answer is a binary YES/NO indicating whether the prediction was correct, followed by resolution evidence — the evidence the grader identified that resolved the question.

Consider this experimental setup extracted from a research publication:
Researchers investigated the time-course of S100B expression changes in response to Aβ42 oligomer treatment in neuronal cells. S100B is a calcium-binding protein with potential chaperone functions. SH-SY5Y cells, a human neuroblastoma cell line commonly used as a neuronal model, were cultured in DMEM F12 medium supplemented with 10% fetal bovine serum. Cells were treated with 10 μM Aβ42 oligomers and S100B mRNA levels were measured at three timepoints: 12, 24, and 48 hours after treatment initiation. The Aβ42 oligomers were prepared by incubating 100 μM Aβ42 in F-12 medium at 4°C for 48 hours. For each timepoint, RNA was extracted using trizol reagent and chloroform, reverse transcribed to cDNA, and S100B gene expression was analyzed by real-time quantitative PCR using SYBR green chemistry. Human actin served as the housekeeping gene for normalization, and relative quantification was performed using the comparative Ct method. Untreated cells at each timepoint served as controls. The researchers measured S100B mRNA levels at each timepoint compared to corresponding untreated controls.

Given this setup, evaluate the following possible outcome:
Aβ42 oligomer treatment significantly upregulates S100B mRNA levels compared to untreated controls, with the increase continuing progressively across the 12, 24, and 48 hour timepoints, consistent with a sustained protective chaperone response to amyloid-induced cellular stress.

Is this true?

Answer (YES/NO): NO